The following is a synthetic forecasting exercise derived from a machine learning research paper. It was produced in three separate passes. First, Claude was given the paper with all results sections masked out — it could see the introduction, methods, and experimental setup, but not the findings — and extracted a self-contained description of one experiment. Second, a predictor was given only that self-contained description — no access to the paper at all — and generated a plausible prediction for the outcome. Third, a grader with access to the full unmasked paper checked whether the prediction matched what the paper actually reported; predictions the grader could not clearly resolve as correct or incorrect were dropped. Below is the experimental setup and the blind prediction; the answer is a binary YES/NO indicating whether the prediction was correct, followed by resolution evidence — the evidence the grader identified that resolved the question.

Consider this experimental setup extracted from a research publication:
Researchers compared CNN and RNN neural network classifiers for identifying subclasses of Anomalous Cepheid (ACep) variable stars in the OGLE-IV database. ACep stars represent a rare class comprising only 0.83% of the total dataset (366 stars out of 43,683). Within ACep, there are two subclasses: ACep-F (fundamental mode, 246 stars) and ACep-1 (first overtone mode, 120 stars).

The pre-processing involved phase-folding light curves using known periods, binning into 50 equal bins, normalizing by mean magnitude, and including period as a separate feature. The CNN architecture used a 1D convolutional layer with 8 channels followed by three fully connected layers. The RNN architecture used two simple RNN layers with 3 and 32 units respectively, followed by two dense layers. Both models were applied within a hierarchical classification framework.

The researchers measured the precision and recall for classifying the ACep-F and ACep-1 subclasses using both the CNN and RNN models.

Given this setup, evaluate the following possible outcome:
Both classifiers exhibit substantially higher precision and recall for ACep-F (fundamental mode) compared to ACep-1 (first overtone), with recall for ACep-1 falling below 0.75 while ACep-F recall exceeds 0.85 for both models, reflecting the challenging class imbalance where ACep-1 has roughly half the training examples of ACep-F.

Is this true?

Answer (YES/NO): YES